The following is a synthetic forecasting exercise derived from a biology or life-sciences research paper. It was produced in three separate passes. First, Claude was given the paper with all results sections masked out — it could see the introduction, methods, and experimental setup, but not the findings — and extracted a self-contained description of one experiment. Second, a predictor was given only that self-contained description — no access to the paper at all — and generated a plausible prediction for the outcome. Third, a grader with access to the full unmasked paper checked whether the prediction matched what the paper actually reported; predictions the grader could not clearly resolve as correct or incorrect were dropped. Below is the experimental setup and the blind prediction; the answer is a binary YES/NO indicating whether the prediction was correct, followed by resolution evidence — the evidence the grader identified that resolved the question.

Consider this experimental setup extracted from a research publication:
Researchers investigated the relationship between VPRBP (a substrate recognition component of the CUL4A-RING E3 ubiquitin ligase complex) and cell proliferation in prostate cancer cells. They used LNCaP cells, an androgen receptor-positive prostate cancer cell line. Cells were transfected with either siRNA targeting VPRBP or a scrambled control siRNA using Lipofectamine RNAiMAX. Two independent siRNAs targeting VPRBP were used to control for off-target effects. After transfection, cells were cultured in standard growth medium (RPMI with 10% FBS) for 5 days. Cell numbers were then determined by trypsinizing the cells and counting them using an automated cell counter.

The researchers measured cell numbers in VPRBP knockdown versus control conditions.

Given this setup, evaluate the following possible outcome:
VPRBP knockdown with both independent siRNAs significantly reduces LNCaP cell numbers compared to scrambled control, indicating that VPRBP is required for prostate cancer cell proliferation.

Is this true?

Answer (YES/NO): YES